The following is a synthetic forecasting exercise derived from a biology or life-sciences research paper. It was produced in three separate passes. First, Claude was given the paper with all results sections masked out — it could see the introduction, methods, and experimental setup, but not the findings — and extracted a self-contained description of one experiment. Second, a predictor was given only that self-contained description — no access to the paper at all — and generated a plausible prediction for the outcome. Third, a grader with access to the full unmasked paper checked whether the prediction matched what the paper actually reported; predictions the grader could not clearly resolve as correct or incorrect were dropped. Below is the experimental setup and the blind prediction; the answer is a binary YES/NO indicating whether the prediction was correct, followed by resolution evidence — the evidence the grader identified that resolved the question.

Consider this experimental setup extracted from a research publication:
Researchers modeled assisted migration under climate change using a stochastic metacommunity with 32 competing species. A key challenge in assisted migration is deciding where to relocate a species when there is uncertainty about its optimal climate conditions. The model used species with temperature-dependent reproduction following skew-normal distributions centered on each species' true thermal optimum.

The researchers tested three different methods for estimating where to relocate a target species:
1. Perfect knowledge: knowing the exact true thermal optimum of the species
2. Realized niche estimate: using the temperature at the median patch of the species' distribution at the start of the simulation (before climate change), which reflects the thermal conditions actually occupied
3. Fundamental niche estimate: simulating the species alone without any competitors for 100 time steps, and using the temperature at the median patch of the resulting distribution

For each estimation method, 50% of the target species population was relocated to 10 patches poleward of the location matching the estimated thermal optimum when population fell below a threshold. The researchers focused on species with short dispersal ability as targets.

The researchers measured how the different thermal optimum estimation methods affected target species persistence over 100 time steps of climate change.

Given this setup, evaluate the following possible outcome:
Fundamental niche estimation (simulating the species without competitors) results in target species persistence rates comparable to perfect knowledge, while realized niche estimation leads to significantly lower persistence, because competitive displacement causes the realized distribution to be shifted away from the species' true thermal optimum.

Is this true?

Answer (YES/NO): NO